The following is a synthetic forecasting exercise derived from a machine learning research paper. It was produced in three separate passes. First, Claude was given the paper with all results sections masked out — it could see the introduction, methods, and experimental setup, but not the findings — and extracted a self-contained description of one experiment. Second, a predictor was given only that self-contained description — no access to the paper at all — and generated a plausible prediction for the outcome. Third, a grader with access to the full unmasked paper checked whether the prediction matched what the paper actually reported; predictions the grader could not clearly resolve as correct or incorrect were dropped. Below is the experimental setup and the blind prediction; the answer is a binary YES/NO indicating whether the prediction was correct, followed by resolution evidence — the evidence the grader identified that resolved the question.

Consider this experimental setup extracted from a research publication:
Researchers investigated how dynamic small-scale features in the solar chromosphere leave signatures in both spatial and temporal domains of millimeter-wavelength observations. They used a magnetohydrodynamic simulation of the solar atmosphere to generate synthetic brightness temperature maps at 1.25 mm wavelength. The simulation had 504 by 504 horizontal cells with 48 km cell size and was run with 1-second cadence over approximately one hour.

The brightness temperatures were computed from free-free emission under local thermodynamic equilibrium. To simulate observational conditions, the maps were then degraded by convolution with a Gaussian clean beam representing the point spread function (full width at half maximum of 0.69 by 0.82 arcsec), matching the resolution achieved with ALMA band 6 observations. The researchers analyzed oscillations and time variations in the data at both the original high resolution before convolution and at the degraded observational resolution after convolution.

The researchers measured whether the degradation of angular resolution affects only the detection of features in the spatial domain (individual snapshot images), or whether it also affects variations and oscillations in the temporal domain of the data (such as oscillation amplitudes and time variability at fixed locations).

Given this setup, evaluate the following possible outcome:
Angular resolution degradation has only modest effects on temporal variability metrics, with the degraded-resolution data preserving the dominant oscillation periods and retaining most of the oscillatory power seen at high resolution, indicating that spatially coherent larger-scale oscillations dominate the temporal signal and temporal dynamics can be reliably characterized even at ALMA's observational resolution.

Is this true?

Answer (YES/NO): NO